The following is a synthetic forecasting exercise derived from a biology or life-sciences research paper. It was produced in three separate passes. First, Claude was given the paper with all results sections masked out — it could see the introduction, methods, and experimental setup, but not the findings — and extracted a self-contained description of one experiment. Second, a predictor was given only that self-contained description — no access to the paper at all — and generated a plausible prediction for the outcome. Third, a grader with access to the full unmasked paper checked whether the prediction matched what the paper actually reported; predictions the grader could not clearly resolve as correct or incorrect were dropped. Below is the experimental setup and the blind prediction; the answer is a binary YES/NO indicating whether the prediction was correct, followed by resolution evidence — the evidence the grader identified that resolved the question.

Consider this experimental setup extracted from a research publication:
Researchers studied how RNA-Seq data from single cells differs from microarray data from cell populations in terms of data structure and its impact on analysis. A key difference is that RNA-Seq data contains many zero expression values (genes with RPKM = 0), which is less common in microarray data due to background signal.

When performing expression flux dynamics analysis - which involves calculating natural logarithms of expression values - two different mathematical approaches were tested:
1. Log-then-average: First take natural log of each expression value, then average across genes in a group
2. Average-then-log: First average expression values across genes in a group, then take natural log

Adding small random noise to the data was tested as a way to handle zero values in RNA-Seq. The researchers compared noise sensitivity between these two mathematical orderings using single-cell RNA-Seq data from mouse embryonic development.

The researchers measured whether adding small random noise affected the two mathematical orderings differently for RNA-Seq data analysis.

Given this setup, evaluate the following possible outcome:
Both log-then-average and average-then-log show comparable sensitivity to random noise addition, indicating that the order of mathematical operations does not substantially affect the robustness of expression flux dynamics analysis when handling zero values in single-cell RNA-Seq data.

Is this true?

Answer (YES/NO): NO